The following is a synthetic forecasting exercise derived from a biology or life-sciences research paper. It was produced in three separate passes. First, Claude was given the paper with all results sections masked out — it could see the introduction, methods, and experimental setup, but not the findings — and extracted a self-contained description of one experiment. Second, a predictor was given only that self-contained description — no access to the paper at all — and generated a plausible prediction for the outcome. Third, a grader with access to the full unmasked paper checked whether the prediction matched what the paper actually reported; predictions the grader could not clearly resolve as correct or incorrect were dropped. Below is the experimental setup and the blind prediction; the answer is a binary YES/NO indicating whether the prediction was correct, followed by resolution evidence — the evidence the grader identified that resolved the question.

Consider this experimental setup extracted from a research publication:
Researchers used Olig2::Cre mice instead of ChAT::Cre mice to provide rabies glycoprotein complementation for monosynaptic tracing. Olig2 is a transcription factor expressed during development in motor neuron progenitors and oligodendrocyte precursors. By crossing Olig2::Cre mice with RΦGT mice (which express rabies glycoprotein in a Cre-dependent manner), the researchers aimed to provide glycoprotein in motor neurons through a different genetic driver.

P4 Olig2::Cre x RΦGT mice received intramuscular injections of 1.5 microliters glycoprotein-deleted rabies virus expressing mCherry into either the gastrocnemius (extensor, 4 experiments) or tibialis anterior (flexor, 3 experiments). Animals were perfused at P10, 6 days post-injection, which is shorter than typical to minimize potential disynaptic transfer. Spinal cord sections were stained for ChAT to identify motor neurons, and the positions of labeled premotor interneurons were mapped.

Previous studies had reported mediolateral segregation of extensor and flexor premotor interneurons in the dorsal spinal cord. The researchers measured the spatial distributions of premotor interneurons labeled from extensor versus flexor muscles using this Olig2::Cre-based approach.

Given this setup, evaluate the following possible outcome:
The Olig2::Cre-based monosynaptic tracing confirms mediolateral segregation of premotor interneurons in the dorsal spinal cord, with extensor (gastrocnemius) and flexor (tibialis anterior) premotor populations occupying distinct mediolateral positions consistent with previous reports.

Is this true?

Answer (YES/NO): NO